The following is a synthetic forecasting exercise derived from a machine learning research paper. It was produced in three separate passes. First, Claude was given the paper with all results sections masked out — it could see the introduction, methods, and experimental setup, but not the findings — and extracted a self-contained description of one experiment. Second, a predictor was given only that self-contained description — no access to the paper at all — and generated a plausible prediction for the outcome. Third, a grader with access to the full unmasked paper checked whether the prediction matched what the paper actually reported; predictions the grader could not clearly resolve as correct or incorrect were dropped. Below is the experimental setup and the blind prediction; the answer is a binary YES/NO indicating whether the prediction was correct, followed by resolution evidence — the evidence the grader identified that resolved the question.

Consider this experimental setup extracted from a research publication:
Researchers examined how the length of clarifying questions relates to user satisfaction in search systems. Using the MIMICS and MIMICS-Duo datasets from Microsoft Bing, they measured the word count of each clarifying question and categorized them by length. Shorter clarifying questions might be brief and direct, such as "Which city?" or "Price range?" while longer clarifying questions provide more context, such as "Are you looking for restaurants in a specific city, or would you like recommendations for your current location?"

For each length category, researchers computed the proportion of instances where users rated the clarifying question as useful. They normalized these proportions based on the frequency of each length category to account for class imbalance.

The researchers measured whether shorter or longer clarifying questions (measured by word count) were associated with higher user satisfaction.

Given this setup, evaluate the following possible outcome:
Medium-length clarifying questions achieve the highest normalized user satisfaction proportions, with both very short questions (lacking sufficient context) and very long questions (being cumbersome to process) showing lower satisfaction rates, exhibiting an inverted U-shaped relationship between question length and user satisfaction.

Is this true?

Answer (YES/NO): NO